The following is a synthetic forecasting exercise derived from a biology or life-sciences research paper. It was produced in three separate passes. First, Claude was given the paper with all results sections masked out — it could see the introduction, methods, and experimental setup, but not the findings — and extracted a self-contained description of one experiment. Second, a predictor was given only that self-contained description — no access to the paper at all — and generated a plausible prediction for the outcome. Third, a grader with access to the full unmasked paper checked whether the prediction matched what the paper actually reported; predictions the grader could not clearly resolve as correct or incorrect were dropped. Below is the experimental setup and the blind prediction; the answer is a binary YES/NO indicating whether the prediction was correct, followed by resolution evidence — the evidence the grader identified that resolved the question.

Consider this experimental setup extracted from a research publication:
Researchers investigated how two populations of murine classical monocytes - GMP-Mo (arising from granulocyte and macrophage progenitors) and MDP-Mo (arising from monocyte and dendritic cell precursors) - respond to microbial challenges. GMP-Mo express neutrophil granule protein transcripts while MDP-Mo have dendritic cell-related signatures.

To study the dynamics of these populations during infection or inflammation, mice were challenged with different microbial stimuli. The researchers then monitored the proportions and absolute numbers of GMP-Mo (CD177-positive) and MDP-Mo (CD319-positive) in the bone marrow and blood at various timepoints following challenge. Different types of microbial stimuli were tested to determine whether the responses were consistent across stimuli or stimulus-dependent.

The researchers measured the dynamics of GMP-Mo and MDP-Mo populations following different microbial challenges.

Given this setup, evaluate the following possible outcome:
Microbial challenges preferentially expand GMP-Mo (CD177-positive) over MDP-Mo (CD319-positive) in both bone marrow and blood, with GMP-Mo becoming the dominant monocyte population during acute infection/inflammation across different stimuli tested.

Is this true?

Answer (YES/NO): NO